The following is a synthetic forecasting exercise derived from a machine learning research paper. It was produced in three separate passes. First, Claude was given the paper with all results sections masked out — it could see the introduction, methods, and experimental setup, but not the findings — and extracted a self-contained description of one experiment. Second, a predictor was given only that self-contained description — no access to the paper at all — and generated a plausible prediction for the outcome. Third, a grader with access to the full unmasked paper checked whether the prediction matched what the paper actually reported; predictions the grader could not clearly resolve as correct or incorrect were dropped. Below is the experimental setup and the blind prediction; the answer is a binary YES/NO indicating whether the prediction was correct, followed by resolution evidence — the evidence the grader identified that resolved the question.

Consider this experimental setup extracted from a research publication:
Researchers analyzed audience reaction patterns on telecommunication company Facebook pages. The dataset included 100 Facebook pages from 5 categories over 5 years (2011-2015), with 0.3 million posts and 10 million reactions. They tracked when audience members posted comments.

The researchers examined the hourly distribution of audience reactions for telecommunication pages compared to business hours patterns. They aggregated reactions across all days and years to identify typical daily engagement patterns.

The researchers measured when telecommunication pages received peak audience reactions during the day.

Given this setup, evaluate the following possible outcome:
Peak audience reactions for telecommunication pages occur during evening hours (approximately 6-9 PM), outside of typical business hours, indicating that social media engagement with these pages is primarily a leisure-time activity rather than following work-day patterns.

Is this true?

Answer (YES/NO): NO